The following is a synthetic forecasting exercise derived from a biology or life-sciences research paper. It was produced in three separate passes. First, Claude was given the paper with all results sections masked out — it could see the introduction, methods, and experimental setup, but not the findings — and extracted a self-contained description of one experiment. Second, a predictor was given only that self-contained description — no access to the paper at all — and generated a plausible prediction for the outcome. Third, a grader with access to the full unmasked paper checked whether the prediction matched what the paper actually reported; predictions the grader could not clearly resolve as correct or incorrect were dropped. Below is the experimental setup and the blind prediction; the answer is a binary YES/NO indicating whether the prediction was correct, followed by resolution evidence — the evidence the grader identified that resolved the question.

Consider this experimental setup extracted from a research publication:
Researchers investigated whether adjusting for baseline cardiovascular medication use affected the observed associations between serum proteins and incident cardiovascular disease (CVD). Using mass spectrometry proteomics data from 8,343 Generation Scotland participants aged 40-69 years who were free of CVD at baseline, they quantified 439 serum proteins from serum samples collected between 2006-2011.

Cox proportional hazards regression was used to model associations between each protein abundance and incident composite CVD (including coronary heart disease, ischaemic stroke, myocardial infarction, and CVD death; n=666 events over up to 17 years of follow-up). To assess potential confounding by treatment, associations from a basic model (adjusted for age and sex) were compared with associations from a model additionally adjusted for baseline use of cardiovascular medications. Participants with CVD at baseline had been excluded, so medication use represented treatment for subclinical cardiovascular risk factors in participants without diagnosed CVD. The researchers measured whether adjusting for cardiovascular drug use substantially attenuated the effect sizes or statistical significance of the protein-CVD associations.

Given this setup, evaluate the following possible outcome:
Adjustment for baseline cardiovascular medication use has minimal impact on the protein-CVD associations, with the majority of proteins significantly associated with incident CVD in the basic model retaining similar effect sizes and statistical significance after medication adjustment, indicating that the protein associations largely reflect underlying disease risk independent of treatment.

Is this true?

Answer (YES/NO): NO